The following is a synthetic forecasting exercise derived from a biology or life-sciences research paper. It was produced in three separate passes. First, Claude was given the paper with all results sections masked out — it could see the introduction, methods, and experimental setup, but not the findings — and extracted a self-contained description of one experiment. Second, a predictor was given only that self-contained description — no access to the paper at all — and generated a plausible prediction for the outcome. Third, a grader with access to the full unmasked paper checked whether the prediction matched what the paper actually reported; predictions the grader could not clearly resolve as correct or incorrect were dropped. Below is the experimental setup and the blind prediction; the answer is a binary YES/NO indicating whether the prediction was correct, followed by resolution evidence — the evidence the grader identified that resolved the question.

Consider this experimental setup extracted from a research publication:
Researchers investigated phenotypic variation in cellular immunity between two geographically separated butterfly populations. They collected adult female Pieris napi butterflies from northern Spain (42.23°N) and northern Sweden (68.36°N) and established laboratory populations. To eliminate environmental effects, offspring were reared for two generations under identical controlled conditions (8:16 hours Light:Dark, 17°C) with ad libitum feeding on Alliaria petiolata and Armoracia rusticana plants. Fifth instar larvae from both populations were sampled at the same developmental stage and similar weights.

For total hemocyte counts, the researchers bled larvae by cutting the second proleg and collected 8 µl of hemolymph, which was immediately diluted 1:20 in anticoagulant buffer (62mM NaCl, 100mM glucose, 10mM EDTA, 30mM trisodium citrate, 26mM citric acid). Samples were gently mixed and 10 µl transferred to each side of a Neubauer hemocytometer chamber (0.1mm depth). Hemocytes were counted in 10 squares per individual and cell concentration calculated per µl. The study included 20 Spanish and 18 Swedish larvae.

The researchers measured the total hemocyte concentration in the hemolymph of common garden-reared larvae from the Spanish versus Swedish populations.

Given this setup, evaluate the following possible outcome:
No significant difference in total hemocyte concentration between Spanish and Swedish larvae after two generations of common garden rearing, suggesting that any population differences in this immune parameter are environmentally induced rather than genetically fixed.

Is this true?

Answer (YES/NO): YES